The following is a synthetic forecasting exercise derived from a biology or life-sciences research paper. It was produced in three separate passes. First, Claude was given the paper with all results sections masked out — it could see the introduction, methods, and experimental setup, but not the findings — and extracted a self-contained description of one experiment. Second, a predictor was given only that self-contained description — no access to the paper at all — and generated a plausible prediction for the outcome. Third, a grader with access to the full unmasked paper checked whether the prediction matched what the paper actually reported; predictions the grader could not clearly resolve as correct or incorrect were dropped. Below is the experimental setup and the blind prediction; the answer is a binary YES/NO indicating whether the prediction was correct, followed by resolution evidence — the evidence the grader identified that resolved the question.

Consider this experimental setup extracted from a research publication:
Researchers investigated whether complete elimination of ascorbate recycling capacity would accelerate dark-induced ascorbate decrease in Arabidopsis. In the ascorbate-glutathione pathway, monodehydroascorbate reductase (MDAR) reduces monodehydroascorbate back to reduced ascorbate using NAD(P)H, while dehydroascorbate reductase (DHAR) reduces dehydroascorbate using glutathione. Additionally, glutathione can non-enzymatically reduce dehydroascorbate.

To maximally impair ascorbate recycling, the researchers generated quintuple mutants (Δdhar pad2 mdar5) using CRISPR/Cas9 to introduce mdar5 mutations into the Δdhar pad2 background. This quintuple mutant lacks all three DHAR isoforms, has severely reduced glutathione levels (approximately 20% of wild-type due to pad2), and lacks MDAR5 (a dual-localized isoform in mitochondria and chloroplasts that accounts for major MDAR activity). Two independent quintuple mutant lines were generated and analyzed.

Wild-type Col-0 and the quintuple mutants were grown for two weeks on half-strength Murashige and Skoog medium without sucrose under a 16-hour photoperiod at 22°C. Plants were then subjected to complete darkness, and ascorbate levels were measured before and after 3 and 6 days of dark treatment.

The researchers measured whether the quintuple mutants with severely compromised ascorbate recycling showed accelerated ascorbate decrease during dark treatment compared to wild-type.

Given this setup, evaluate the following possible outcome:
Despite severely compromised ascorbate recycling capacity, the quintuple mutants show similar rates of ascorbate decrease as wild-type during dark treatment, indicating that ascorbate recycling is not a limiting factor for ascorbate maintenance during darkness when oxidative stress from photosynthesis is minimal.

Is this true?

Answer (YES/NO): YES